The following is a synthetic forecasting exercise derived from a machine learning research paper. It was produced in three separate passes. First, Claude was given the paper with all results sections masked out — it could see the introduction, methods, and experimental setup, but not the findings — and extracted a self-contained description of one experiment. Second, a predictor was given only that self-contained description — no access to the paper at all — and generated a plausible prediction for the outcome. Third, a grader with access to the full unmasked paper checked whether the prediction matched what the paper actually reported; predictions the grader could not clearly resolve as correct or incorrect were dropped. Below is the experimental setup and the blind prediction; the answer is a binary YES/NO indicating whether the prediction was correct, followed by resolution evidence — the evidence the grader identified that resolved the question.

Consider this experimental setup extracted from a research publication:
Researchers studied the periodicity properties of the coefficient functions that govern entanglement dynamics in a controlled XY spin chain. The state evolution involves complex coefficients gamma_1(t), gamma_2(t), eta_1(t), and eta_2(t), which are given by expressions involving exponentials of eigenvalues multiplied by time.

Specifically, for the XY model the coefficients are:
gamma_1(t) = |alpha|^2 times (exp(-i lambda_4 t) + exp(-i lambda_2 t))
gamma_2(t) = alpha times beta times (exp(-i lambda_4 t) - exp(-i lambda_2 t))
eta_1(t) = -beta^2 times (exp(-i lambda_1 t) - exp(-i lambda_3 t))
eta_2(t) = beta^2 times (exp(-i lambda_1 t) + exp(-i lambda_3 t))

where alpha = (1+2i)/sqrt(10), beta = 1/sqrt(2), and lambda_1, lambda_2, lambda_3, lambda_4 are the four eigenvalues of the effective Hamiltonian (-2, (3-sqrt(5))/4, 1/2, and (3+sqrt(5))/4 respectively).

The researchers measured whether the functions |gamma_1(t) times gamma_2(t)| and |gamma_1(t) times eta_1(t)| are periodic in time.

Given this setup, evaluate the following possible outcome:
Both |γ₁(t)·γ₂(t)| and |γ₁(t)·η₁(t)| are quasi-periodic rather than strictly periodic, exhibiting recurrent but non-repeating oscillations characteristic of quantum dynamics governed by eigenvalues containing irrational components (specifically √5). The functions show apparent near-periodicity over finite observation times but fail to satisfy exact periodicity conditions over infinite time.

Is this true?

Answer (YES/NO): NO